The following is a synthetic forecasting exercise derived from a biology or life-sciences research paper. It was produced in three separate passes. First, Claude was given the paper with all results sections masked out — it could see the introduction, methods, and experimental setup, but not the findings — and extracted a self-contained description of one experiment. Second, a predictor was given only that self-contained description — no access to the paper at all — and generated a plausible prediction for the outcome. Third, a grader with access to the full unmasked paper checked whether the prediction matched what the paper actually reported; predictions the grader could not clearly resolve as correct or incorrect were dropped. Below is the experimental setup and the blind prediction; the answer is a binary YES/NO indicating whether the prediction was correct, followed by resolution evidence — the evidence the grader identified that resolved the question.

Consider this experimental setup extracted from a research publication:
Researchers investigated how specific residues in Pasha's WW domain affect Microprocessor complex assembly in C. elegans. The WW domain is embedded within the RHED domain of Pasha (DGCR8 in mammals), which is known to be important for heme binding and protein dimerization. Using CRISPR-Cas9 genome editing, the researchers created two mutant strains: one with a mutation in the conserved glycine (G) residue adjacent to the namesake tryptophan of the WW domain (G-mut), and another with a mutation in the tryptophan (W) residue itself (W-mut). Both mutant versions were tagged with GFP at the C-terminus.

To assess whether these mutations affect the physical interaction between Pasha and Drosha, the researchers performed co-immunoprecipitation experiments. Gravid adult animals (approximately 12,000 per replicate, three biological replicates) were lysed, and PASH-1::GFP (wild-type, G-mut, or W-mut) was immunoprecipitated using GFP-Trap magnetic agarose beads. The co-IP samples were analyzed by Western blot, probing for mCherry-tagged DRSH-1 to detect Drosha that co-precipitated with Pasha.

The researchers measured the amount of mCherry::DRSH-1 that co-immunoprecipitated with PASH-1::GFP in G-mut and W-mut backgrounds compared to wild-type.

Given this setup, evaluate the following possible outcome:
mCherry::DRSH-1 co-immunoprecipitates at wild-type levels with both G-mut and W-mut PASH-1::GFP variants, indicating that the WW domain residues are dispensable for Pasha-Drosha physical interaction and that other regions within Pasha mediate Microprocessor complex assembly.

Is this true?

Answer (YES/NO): NO